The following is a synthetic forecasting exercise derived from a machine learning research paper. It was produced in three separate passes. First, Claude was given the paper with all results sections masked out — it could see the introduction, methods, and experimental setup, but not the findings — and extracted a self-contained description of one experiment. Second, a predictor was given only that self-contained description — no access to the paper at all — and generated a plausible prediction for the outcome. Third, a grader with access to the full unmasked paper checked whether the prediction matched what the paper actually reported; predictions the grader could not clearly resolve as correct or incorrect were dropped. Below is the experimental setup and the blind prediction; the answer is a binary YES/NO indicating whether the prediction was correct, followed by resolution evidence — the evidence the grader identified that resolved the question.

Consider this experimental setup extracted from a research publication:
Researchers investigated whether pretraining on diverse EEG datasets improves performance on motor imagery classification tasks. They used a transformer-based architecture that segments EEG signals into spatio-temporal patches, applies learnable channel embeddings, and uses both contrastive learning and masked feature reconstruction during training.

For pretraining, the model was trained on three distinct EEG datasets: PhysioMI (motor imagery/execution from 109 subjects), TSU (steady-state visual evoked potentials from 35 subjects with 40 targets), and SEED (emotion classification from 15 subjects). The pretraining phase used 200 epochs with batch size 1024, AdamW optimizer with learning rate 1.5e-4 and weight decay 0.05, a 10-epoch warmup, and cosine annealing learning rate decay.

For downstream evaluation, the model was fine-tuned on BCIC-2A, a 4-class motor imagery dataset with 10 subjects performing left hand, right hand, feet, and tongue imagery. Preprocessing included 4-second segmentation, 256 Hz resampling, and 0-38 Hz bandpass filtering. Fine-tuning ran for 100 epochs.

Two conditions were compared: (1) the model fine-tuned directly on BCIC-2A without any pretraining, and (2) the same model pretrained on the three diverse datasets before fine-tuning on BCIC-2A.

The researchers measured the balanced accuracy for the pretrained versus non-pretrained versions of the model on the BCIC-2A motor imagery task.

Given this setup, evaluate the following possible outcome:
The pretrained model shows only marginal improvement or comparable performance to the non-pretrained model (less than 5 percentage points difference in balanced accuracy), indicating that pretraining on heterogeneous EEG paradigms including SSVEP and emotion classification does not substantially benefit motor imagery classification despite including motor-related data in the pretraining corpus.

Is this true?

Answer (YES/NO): NO